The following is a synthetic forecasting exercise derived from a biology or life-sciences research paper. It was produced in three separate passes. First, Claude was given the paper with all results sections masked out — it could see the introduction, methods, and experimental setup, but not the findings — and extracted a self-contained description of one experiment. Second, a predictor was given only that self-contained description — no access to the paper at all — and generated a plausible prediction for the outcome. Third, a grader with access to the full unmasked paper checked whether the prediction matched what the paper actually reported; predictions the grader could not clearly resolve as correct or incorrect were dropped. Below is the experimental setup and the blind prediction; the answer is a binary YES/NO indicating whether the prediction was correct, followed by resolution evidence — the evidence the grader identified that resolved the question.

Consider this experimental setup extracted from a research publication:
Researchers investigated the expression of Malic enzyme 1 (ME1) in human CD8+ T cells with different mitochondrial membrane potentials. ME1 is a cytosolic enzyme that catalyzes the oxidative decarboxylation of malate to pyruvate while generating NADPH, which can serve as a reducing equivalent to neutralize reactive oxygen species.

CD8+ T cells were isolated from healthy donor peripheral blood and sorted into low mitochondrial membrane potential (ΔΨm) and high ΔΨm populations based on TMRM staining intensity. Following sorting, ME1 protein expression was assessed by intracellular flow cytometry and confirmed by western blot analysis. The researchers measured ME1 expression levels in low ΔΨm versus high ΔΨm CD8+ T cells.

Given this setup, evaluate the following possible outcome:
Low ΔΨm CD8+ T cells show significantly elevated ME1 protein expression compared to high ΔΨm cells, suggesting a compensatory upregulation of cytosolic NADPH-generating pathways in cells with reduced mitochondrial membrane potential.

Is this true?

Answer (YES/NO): YES